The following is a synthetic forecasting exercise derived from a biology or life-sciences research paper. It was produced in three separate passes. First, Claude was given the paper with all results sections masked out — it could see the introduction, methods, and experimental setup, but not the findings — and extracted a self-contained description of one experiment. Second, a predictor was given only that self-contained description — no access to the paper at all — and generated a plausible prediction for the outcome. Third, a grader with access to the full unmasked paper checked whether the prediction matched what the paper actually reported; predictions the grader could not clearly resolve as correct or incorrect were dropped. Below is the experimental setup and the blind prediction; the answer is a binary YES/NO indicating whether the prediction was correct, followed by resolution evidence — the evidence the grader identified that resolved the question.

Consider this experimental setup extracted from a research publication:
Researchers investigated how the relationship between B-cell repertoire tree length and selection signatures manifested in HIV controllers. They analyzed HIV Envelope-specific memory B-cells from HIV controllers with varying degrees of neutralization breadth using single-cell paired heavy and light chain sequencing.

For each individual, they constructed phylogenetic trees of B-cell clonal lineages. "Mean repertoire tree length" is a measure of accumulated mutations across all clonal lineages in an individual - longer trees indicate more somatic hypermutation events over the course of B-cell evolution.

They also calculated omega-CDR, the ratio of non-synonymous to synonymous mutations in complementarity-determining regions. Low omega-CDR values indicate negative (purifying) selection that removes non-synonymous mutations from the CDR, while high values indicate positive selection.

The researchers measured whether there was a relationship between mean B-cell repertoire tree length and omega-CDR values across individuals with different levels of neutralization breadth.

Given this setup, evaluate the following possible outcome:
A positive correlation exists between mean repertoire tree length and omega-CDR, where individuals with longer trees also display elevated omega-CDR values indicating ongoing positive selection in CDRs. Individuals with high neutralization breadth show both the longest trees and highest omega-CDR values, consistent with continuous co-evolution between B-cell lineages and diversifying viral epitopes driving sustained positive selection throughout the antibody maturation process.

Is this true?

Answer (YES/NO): NO